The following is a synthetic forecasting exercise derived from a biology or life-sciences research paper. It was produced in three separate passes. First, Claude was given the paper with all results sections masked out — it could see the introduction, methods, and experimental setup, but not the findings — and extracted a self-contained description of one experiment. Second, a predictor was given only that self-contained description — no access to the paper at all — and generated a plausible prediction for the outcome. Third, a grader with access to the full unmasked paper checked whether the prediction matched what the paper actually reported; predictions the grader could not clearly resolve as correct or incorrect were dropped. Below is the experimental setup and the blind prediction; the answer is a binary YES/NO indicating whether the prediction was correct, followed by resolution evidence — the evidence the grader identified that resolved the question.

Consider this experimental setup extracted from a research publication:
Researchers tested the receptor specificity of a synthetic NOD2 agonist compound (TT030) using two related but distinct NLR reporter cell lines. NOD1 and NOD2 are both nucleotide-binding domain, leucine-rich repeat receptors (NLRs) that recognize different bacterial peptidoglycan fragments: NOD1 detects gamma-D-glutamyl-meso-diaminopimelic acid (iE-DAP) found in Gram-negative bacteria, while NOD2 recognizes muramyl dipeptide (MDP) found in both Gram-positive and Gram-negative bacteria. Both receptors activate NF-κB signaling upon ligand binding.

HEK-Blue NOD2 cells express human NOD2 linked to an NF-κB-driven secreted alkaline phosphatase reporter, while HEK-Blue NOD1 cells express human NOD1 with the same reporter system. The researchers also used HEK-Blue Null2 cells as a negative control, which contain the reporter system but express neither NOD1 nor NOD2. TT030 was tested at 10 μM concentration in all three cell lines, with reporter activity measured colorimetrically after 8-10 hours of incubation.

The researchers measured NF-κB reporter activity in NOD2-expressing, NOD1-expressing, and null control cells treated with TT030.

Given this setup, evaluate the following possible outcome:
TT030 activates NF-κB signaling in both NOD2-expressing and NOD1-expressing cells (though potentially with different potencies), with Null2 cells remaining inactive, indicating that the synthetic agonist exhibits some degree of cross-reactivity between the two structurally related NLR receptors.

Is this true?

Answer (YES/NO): NO